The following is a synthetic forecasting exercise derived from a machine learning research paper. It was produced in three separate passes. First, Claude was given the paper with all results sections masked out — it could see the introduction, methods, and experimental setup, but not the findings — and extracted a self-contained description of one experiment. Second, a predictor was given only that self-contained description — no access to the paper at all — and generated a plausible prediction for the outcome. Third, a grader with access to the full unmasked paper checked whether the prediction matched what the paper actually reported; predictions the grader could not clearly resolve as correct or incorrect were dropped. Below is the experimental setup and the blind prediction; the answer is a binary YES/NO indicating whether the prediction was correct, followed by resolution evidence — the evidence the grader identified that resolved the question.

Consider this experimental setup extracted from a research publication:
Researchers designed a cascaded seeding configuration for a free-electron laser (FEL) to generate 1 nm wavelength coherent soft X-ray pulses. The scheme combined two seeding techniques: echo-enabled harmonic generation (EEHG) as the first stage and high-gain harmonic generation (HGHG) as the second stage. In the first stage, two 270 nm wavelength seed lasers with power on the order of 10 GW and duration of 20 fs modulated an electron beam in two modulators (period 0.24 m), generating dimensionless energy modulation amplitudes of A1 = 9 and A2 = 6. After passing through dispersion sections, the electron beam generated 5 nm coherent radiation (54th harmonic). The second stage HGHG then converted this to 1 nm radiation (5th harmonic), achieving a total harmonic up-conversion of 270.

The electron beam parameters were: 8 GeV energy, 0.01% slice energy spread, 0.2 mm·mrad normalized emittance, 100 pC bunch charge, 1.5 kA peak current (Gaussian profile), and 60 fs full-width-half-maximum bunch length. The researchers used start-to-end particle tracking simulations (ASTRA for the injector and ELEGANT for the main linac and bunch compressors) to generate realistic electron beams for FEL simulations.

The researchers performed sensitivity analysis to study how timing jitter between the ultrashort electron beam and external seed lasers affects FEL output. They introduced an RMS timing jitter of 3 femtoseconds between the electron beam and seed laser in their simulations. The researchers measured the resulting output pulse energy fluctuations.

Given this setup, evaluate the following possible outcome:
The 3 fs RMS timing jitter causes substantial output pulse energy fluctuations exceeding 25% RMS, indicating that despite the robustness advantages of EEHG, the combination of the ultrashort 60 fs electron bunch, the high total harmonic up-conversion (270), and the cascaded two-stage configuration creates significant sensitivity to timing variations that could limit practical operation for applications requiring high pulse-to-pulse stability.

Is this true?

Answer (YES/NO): YES